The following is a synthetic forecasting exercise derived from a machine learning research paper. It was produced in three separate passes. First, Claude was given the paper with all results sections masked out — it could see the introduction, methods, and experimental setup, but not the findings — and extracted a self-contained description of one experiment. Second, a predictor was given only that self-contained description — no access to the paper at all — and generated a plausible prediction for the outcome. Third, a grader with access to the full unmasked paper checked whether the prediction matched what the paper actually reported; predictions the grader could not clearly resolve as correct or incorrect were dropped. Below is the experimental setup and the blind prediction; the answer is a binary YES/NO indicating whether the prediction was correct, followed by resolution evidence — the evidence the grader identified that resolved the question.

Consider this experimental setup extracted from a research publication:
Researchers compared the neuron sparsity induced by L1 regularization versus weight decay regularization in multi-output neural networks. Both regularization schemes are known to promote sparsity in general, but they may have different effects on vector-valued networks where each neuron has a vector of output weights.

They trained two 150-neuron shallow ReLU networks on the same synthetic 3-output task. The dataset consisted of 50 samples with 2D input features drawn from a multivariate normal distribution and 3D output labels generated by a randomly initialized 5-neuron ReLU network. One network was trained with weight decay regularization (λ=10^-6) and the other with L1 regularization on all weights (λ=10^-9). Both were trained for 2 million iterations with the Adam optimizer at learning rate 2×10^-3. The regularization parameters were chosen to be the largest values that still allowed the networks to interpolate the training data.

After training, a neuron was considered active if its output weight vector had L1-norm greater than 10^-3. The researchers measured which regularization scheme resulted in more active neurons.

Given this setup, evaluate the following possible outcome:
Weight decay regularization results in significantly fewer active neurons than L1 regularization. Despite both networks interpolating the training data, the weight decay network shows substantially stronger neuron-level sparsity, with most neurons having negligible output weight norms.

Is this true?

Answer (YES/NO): YES